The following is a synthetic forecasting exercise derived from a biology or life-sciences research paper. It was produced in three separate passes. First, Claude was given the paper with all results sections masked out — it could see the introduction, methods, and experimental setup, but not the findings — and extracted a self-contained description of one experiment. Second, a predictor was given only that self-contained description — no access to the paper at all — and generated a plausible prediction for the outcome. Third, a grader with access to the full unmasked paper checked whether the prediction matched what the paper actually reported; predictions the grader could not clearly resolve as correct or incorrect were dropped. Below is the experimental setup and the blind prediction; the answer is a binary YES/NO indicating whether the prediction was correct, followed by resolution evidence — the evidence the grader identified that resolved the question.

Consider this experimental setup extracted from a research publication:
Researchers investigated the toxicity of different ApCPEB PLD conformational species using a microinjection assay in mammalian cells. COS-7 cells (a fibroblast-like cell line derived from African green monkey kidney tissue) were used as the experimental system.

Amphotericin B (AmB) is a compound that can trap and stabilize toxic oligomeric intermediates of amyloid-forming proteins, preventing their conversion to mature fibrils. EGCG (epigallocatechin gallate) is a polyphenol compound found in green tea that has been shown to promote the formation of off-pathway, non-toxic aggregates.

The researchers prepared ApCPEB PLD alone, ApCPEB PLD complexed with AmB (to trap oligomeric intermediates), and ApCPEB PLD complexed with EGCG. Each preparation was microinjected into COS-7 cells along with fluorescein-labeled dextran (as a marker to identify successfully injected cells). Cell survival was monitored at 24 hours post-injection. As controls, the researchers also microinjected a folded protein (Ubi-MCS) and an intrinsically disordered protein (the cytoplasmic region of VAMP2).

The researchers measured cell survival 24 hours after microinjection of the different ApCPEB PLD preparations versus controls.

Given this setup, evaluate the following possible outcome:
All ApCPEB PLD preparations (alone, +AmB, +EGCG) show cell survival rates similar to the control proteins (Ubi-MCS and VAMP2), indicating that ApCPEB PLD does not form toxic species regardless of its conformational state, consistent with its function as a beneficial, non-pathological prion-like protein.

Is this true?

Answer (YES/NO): NO